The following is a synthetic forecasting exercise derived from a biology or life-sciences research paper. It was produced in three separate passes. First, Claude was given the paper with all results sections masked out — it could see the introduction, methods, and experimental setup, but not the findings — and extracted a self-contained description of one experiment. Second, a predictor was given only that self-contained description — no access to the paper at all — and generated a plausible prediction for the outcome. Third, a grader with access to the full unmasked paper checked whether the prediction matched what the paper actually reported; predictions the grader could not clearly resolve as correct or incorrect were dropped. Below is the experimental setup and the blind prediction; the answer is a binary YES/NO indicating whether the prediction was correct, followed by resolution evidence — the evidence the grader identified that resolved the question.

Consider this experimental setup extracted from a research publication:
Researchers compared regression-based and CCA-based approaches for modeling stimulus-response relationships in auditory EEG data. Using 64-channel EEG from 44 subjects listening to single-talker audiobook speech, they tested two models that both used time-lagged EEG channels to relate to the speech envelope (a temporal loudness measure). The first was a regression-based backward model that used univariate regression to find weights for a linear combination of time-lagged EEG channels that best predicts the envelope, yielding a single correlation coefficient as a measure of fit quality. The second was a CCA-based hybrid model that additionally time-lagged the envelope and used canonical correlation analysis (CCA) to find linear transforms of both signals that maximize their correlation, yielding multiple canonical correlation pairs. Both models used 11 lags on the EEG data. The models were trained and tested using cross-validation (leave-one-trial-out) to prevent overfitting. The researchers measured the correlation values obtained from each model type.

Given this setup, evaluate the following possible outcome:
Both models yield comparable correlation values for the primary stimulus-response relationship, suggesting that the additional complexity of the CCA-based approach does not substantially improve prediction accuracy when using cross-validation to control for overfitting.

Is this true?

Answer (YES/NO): NO